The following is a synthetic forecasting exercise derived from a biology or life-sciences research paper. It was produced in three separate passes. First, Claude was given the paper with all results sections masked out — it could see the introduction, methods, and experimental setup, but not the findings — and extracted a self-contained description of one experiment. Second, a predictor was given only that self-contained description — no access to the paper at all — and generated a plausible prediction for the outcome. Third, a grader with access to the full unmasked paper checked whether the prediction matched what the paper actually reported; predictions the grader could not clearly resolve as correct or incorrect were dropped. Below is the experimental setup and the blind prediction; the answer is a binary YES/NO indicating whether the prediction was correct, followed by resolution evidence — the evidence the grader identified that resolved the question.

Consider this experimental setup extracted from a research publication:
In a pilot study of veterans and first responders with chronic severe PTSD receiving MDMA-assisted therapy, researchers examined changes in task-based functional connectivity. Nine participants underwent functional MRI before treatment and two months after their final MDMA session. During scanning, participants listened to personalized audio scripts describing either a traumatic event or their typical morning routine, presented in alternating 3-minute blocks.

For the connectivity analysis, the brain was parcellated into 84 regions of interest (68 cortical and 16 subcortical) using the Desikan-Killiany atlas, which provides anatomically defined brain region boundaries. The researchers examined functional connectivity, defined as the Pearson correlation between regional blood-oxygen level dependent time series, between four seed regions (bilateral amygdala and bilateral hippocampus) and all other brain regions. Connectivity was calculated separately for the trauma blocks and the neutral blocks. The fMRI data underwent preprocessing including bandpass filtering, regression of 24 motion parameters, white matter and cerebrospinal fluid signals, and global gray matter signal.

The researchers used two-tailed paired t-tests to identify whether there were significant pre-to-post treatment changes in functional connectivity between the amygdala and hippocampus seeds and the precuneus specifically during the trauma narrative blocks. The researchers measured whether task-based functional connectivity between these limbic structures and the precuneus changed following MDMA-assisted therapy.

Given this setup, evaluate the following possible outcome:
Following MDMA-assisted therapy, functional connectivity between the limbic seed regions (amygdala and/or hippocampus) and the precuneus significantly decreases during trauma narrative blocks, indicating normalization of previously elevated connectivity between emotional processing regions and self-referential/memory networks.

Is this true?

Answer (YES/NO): NO